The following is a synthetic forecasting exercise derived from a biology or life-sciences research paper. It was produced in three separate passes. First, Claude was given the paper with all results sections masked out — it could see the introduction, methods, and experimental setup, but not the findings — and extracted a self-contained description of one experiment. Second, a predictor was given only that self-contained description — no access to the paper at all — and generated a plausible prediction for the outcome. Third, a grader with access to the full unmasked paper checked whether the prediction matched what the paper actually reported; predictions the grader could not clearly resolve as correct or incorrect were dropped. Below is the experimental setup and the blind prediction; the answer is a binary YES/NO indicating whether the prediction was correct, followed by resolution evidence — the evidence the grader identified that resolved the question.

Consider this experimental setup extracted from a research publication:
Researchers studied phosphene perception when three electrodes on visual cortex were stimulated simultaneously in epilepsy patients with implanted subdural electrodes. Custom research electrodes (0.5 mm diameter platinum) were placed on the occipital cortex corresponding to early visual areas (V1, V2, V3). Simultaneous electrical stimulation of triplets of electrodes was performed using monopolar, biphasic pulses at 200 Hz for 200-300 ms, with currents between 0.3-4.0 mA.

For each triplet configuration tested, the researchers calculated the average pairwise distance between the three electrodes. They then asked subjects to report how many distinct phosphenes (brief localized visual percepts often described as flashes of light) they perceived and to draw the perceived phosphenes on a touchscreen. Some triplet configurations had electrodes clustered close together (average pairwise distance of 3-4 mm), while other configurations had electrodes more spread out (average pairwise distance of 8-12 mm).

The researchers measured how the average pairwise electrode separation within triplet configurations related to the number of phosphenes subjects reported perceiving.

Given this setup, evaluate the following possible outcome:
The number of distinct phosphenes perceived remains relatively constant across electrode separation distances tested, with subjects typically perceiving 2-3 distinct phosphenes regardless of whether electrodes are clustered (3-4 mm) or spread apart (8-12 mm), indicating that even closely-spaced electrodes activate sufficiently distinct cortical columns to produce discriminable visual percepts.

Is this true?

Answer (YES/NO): NO